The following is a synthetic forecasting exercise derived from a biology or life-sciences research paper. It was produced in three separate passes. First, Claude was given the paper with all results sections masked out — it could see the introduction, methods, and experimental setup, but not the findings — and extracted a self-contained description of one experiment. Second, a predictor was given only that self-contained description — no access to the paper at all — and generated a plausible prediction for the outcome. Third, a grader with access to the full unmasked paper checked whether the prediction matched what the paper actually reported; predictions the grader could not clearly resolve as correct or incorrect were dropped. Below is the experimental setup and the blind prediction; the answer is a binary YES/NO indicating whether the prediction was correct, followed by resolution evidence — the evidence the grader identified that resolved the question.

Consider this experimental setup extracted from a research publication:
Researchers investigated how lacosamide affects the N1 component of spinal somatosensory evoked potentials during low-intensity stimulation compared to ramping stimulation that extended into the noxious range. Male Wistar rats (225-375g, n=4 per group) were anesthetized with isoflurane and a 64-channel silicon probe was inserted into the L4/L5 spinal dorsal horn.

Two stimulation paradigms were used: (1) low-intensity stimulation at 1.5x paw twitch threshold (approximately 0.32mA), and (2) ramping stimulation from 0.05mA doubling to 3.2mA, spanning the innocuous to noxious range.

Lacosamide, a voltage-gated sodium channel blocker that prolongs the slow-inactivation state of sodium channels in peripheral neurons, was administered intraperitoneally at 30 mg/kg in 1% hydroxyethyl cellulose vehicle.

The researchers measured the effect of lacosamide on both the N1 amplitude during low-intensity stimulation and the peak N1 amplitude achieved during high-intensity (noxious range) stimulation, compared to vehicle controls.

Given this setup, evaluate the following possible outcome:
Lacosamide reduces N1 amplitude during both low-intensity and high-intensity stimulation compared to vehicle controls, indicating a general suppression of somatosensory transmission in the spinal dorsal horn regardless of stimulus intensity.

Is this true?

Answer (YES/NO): NO